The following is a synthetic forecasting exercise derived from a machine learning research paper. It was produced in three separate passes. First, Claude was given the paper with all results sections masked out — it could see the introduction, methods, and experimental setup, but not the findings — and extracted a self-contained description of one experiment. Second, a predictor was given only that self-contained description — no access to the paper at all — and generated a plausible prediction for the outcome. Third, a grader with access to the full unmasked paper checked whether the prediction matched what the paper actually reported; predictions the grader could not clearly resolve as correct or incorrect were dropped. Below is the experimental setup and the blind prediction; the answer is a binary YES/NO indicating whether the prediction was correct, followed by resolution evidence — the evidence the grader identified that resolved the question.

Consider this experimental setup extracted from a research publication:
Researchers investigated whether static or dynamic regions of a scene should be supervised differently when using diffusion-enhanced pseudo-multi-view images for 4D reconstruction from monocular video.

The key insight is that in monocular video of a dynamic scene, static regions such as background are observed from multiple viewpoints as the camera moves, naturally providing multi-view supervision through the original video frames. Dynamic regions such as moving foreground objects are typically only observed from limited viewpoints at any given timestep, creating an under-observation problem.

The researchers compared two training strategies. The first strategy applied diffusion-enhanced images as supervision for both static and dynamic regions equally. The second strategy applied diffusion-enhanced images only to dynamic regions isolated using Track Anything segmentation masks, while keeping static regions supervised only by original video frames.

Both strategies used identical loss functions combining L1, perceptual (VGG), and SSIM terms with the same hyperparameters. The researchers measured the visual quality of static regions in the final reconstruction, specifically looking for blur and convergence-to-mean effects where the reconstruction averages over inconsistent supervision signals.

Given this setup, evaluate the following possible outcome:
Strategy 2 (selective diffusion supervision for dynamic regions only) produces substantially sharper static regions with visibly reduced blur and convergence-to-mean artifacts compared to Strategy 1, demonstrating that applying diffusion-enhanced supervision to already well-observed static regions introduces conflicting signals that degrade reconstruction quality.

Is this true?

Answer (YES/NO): YES